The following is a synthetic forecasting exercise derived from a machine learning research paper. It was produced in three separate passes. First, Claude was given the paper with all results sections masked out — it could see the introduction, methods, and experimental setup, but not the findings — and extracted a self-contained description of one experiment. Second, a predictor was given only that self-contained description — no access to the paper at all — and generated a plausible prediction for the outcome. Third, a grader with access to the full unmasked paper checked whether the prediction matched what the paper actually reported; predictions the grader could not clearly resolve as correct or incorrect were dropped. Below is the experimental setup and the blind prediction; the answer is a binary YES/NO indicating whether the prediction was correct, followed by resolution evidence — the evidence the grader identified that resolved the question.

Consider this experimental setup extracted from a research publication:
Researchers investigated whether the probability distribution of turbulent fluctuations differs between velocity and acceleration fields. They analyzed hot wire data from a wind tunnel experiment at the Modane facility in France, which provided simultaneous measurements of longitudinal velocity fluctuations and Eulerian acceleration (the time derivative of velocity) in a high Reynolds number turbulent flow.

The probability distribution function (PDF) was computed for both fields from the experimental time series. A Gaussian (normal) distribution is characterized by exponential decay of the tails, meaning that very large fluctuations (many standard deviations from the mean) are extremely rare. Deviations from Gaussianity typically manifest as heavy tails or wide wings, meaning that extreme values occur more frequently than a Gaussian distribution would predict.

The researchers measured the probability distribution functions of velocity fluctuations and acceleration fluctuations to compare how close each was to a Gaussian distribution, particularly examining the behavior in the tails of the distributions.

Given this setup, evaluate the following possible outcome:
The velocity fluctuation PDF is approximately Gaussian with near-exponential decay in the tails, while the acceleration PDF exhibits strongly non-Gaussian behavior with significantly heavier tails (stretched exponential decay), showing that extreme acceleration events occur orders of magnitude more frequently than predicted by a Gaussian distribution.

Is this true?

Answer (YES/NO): YES